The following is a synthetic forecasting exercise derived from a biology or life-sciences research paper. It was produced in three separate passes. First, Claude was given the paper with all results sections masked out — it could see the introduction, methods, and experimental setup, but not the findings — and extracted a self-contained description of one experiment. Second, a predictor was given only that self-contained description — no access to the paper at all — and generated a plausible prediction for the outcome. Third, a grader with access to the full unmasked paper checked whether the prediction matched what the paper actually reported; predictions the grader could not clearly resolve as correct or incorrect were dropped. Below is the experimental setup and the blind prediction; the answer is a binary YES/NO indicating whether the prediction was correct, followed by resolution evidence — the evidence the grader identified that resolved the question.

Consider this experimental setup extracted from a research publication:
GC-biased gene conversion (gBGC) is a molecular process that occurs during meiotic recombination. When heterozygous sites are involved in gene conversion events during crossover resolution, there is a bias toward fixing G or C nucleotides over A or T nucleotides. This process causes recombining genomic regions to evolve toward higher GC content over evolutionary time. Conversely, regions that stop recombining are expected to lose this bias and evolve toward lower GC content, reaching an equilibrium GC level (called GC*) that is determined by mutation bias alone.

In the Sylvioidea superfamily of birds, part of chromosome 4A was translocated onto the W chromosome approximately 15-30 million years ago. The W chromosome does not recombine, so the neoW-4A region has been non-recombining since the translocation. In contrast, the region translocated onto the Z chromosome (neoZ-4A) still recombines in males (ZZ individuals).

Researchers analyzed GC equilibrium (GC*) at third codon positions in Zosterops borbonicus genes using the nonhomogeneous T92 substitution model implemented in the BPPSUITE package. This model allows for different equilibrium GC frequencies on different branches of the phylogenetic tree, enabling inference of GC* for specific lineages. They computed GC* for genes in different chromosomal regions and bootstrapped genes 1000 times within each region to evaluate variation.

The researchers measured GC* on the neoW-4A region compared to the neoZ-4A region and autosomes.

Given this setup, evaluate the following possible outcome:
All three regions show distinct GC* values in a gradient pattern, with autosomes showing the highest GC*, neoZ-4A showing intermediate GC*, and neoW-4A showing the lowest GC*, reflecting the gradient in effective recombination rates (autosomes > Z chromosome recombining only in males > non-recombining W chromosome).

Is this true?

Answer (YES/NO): YES